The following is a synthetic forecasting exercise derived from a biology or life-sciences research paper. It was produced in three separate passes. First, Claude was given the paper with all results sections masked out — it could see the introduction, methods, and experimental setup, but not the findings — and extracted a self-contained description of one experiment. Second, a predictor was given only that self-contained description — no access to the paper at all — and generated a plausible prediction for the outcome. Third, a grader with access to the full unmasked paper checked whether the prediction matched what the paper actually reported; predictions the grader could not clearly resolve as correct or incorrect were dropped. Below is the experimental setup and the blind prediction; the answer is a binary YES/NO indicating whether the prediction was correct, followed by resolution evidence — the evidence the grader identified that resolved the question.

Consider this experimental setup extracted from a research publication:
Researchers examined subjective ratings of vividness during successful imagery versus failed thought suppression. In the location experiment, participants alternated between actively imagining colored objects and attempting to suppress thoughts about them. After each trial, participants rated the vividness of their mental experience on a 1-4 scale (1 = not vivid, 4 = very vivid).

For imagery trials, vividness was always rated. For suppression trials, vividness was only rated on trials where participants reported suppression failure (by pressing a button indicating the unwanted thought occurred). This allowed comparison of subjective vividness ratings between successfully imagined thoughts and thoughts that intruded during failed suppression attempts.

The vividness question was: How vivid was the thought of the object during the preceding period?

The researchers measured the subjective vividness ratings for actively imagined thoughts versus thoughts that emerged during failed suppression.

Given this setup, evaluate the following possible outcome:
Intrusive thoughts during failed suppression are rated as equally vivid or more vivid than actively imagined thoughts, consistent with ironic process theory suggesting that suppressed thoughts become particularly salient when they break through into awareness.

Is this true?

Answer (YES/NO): NO